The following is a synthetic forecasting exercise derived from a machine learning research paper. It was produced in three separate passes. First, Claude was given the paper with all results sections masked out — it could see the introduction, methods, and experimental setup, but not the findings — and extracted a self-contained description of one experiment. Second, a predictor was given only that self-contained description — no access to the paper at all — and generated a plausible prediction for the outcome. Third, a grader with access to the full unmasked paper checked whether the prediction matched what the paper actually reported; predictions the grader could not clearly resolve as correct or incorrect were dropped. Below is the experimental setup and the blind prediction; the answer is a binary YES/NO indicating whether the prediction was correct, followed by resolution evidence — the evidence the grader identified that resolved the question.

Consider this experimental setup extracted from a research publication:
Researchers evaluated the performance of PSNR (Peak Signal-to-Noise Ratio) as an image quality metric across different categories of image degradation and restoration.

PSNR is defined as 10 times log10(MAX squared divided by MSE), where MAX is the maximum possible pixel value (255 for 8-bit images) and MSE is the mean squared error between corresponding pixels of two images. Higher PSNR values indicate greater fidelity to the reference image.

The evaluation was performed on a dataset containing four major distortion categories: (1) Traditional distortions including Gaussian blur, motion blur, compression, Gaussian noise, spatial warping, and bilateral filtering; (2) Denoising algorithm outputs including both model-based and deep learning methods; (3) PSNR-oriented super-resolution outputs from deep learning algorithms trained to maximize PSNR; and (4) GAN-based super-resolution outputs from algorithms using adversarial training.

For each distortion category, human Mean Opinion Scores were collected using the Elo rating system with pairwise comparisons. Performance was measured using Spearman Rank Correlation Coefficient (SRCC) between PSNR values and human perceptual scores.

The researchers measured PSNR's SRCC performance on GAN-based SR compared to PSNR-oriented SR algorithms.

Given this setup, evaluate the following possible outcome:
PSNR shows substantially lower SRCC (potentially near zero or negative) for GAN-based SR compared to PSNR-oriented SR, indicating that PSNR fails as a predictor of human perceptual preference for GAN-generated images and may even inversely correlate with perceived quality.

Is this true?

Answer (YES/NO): NO